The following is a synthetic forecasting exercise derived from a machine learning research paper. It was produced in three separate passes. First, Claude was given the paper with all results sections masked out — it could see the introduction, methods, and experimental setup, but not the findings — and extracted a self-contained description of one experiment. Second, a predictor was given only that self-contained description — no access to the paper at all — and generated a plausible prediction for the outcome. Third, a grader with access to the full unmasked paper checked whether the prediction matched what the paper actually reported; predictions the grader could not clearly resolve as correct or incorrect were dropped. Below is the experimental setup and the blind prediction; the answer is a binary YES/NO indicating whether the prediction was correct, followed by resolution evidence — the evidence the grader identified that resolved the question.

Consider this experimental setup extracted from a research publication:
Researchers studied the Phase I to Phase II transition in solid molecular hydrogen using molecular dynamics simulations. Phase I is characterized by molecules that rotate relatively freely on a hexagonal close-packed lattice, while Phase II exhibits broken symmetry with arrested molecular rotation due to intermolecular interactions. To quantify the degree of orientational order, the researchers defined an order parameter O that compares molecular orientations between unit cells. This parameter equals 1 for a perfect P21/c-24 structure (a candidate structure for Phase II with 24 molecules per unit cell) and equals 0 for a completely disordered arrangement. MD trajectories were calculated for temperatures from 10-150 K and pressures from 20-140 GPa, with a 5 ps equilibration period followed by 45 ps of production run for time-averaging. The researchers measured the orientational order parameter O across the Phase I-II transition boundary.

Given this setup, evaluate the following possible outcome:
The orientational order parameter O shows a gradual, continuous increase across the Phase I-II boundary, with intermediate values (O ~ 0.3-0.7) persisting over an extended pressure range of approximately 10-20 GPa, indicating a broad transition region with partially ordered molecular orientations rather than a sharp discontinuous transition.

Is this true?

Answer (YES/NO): NO